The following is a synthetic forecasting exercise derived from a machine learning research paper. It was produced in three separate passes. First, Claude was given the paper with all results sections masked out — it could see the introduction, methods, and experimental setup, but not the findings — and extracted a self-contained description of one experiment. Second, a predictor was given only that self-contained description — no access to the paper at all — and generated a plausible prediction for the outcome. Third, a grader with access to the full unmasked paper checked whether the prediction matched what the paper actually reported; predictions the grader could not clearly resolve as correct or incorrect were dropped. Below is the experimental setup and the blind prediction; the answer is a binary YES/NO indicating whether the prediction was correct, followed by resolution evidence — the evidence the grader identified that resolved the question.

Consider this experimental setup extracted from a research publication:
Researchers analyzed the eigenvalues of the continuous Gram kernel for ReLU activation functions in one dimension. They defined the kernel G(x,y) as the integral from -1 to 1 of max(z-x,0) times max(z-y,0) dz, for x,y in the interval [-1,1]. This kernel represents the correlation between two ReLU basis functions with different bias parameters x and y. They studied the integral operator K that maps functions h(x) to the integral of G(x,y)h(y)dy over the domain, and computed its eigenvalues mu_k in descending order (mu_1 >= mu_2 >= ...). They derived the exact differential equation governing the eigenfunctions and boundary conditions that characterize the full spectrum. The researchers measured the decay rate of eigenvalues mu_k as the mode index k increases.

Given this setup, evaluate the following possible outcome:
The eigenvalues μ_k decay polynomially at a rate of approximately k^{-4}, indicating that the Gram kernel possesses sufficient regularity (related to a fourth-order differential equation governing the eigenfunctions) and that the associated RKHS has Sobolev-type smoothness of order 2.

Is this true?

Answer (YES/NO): YES